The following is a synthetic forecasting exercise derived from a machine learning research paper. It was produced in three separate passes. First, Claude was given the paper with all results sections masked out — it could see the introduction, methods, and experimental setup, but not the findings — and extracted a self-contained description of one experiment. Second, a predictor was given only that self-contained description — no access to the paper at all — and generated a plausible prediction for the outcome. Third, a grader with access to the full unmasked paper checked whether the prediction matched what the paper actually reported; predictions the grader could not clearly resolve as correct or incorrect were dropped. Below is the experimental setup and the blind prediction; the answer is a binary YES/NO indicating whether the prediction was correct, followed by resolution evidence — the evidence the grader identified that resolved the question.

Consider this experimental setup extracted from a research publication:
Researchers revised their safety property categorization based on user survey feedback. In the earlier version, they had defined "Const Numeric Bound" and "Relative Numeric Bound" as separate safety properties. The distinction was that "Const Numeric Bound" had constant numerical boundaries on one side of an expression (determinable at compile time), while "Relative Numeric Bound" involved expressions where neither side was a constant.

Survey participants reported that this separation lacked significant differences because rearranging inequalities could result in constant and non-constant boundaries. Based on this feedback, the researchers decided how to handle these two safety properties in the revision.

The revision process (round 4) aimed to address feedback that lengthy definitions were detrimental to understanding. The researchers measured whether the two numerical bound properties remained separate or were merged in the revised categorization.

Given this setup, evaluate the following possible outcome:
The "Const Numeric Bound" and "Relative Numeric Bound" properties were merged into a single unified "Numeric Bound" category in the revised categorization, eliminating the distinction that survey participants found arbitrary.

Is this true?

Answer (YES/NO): NO